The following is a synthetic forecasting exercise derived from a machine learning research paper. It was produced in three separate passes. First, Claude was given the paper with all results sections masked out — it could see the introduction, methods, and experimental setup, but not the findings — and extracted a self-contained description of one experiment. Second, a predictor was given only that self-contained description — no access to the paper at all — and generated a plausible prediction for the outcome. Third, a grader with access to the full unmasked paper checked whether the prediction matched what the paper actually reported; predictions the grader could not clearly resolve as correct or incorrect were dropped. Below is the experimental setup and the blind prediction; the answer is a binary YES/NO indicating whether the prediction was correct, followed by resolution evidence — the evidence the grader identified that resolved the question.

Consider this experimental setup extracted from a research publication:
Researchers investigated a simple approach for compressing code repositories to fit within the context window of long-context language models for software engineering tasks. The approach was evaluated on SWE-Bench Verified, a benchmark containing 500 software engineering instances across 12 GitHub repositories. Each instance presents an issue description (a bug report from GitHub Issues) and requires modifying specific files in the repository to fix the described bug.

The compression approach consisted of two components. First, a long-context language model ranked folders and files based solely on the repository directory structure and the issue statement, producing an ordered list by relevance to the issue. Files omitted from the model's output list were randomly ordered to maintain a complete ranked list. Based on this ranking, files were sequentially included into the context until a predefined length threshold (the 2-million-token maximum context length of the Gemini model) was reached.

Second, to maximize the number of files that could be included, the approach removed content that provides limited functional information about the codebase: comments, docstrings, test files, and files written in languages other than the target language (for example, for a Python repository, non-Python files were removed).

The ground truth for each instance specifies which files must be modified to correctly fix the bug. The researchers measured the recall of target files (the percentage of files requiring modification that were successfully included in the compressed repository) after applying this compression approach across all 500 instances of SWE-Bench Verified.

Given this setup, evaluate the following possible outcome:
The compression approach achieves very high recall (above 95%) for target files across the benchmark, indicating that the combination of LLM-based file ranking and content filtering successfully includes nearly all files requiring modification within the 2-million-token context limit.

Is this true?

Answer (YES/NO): YES